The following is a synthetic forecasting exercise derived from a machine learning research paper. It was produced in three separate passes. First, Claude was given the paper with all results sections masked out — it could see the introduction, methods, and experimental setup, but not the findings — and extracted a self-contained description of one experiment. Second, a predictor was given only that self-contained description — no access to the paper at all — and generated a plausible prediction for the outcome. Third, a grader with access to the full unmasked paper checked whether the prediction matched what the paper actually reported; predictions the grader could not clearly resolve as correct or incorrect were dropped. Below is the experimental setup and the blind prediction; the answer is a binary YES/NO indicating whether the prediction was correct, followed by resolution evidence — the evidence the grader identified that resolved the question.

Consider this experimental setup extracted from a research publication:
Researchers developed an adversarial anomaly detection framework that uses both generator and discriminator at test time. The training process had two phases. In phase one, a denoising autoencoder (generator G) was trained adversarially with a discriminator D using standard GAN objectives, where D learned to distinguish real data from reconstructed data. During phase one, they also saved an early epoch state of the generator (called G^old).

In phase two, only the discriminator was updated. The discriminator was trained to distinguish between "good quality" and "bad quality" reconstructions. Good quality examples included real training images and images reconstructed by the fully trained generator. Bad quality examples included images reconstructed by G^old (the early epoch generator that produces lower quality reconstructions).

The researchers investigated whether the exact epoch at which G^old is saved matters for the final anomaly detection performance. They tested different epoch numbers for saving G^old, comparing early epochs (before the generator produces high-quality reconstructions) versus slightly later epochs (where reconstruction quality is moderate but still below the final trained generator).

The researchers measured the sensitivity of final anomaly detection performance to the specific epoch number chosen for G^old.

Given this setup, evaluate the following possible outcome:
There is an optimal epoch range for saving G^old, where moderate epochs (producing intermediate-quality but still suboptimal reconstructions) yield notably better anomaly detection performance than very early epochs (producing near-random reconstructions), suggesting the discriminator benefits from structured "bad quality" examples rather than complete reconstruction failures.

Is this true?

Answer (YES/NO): NO